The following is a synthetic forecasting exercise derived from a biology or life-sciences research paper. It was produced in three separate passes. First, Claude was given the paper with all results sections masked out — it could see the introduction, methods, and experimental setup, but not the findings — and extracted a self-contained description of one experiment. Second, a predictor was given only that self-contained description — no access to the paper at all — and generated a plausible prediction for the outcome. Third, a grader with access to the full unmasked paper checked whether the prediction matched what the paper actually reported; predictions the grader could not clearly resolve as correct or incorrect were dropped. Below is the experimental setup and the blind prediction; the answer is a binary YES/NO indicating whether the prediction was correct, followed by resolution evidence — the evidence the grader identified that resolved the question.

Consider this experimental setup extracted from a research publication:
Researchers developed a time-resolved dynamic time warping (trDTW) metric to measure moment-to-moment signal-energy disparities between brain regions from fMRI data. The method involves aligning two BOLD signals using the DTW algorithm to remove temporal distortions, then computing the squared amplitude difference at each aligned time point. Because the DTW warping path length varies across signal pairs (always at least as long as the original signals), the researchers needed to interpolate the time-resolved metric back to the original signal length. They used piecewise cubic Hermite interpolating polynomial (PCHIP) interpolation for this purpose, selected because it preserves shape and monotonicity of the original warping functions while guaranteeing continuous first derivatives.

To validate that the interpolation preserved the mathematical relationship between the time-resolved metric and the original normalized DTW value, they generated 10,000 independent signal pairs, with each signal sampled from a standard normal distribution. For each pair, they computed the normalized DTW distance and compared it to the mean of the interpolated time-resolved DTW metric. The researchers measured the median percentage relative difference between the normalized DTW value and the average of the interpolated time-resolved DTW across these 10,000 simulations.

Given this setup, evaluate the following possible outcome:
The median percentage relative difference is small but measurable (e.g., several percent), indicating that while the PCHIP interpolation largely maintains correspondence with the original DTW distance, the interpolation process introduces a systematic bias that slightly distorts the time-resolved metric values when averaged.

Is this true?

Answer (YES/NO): NO